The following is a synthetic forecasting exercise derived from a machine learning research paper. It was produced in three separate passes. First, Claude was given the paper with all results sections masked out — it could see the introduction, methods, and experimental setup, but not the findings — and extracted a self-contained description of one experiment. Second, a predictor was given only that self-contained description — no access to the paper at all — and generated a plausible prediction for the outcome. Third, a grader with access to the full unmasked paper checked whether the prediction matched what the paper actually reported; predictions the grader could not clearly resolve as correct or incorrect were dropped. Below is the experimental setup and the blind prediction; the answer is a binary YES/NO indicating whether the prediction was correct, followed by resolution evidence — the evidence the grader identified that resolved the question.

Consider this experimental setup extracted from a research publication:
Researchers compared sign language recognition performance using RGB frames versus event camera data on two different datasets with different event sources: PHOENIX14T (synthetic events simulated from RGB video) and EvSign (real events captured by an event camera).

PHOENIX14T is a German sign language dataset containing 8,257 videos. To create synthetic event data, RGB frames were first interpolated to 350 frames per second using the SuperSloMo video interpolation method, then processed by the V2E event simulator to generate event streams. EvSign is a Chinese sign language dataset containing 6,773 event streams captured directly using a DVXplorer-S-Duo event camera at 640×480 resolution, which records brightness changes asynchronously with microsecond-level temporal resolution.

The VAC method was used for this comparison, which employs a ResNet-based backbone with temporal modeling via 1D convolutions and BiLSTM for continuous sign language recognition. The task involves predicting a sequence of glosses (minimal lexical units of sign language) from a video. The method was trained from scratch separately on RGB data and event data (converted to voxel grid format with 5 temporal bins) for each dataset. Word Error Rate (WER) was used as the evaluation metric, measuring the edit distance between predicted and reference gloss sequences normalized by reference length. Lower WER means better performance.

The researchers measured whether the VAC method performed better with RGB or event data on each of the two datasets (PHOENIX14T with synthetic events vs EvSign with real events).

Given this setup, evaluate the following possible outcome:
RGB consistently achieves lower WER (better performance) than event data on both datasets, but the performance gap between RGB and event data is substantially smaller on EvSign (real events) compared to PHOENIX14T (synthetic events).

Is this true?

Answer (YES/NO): NO